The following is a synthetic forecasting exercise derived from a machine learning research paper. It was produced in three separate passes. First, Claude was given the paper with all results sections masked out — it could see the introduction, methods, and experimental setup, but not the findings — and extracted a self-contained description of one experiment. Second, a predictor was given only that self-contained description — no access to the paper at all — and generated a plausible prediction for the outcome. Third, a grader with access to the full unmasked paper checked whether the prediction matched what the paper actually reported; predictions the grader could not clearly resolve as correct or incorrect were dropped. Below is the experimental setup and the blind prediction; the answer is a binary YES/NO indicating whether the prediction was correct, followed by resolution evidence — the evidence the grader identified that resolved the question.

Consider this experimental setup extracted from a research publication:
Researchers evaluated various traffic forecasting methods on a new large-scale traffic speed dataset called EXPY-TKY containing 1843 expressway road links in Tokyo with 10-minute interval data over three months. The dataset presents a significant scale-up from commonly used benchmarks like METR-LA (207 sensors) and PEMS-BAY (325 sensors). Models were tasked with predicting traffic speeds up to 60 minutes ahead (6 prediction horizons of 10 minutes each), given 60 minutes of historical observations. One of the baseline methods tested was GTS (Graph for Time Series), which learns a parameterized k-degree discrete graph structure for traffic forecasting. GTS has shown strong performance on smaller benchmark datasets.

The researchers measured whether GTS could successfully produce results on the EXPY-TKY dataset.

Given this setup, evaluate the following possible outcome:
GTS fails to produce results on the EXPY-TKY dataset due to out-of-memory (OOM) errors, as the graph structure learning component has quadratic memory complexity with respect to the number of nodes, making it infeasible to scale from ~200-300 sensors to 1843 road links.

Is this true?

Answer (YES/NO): NO